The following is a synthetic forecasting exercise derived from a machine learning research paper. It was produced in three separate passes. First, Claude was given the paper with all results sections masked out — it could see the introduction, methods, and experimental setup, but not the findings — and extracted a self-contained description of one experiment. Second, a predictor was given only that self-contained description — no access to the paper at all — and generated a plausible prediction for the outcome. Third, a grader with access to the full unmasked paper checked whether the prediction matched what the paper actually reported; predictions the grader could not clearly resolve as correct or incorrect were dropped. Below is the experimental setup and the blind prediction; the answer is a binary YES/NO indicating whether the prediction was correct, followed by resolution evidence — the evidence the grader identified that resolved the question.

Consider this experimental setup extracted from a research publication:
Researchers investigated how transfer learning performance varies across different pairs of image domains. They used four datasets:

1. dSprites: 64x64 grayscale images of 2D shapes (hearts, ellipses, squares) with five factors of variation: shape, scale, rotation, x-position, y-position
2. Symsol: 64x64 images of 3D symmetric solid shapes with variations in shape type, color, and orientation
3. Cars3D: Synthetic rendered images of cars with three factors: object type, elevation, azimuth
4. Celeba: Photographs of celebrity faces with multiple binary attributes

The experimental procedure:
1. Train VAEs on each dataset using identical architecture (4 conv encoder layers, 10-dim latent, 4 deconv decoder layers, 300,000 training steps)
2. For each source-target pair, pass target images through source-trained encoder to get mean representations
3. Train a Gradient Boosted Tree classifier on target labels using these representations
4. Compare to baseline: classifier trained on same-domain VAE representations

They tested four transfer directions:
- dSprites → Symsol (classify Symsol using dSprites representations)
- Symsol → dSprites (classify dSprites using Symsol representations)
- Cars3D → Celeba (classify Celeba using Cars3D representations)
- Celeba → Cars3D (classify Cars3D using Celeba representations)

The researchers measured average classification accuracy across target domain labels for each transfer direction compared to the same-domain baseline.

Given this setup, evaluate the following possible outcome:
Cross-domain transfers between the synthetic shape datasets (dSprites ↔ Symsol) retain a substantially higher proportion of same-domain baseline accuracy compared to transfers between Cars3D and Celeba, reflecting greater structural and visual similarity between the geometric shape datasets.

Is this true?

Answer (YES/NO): YES